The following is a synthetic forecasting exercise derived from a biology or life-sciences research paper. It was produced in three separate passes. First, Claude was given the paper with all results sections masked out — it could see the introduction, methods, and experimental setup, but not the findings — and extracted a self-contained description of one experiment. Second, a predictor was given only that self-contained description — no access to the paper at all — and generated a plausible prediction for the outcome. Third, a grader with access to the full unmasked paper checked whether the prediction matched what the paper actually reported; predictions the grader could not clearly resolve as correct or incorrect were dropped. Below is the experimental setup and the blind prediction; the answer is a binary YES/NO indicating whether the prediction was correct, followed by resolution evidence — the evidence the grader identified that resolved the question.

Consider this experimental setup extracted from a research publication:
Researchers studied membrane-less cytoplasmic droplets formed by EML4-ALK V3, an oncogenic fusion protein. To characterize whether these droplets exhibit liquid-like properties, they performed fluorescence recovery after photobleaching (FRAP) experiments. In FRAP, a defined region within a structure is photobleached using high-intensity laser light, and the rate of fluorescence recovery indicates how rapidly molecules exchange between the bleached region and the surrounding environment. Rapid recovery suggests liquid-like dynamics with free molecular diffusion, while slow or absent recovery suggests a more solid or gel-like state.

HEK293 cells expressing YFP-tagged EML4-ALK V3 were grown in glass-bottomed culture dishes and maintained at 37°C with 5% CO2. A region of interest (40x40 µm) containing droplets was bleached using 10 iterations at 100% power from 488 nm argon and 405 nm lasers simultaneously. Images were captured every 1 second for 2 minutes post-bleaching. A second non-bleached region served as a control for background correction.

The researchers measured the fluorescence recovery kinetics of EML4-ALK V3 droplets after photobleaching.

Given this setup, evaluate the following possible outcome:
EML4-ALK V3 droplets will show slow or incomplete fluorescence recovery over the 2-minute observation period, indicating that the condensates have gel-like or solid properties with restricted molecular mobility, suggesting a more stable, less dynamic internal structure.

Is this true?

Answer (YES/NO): NO